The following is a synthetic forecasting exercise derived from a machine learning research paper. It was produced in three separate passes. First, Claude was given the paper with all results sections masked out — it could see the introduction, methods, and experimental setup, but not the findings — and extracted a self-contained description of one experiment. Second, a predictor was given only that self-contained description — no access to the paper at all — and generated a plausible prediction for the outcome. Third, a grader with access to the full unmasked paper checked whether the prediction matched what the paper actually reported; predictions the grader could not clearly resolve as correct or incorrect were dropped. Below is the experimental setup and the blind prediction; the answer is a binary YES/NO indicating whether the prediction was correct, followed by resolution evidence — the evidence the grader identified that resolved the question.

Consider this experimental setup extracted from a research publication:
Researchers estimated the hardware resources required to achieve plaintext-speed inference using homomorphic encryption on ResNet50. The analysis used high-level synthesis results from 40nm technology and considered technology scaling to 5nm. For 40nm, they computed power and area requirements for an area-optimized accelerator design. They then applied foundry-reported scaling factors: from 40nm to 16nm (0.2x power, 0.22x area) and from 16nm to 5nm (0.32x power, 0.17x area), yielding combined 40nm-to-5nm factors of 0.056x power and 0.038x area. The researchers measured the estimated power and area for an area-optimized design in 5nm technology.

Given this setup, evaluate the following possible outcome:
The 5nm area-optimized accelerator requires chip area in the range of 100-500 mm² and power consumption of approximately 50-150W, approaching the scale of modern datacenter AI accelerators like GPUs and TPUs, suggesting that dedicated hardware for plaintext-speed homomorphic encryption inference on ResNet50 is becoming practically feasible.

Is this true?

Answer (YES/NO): NO